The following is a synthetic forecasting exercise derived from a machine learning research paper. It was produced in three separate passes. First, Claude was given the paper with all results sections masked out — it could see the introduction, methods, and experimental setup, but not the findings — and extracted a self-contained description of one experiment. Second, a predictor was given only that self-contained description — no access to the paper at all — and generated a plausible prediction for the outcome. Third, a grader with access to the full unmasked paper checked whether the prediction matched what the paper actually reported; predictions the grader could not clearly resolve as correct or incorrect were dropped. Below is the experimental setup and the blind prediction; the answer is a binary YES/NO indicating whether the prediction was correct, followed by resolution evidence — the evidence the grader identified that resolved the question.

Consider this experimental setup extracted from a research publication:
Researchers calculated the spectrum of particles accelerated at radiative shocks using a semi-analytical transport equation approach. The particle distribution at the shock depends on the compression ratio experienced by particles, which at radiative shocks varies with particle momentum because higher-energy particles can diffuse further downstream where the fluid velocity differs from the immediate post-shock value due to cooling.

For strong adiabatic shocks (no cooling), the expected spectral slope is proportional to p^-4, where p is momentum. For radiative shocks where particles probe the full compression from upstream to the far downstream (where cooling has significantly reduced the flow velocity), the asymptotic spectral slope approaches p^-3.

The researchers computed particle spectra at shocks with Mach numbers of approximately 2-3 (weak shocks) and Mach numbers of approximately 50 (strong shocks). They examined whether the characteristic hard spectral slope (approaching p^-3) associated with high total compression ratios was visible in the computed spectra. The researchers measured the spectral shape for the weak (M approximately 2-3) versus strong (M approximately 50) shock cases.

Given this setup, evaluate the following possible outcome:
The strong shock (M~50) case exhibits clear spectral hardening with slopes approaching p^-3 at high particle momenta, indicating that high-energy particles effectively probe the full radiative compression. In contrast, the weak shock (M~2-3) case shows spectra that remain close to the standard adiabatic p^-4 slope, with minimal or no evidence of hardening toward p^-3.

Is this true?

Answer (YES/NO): NO